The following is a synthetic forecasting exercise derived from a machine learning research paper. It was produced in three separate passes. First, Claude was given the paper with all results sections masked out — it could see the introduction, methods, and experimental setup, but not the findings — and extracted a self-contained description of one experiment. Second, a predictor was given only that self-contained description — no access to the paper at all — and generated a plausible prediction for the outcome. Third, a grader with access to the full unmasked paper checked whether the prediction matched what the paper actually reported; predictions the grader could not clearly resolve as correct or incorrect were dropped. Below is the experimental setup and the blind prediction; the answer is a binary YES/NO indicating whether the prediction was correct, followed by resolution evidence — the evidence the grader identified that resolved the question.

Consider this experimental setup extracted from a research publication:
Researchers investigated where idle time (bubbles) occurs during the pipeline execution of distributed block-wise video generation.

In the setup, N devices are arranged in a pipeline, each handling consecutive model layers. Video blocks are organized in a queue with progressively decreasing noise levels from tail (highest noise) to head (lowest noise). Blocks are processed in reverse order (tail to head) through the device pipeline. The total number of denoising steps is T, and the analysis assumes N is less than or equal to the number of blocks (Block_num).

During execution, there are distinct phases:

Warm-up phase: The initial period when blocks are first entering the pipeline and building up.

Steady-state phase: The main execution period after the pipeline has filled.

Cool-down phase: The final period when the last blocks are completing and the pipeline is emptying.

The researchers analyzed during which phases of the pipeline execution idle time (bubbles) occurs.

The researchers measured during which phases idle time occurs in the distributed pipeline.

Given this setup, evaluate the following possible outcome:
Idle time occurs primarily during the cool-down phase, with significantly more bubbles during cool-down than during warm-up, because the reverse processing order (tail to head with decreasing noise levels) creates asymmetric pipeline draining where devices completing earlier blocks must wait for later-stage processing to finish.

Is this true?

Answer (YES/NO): NO